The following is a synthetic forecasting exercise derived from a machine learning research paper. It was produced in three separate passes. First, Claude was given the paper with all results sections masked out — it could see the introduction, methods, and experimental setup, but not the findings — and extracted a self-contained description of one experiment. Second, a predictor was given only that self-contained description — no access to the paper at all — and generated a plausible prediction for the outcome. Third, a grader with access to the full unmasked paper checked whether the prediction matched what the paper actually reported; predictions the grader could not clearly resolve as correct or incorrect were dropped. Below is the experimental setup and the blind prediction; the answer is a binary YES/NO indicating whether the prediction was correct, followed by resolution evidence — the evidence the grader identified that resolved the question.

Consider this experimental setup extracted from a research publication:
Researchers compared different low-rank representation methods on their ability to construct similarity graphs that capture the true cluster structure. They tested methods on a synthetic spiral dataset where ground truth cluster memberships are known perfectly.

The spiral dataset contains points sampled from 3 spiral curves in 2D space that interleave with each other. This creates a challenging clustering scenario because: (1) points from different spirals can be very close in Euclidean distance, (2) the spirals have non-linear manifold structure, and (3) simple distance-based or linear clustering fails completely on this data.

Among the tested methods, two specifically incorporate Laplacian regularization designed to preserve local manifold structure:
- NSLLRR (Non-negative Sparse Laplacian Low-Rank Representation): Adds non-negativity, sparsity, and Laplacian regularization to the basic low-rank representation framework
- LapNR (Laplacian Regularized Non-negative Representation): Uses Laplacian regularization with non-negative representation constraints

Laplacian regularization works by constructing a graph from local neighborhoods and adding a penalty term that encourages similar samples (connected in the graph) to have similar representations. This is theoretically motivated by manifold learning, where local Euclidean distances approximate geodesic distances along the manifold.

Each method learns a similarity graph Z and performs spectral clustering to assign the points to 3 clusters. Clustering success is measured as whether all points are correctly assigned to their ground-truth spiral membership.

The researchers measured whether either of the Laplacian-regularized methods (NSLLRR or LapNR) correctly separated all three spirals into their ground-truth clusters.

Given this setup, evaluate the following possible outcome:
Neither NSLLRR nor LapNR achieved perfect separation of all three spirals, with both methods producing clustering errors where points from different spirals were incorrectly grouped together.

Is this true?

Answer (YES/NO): YES